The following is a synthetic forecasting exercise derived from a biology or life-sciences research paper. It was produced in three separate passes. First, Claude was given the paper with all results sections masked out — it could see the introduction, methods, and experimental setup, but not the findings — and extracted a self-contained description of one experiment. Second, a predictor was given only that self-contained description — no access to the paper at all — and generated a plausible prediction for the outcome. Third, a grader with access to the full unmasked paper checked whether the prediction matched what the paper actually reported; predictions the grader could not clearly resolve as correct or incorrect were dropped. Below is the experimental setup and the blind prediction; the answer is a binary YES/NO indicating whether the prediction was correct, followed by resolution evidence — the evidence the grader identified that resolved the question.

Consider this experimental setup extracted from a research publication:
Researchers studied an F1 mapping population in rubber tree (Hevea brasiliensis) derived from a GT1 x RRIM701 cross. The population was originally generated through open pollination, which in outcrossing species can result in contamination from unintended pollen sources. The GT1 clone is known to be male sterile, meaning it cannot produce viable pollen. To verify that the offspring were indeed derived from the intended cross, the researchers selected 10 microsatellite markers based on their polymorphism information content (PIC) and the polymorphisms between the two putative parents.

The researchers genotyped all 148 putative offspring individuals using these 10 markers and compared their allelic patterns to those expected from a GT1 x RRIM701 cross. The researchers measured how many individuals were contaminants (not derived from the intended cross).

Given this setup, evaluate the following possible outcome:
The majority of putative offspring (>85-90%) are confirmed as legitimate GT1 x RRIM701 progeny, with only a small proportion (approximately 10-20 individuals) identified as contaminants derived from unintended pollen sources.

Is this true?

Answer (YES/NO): NO